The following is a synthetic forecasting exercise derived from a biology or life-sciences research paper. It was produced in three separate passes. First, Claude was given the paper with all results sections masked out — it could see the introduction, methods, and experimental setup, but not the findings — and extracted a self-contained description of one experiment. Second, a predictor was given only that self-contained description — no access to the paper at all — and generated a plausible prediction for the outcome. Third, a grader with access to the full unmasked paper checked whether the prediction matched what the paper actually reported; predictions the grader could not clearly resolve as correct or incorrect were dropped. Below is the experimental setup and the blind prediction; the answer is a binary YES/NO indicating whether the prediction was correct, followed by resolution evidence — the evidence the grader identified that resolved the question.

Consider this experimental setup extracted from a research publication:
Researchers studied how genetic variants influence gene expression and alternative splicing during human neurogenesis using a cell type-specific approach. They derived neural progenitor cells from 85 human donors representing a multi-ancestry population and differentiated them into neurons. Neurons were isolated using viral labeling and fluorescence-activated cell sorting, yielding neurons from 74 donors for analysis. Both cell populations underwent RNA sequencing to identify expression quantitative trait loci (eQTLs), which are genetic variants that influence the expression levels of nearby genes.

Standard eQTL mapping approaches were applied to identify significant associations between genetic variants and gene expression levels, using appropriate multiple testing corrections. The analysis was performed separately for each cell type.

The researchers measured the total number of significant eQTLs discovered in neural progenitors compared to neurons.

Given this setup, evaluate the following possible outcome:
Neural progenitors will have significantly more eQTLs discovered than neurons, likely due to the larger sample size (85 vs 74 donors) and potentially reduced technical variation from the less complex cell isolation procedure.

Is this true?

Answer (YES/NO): YES